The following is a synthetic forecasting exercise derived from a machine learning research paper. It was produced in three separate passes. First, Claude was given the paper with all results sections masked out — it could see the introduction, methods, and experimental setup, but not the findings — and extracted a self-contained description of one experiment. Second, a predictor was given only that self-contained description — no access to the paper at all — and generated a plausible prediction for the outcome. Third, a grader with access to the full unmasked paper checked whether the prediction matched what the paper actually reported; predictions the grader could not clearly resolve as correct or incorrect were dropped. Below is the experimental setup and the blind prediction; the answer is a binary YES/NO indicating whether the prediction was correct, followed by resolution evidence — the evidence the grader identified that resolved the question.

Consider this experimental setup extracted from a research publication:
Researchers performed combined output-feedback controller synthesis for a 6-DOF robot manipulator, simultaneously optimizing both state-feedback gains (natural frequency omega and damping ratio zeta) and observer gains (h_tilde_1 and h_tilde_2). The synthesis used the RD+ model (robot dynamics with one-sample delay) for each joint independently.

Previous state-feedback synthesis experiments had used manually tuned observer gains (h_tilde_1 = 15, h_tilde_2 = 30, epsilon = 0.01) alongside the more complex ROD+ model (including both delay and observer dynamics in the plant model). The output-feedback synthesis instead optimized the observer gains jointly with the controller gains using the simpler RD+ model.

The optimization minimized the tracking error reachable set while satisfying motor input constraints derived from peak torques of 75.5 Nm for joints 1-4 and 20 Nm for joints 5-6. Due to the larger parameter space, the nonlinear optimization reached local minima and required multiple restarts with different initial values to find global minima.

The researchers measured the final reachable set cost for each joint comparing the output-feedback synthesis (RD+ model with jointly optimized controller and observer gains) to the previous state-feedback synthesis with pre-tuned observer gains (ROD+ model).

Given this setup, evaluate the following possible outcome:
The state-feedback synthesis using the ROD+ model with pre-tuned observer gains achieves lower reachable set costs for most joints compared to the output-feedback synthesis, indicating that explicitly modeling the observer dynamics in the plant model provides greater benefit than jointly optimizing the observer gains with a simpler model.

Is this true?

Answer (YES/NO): NO